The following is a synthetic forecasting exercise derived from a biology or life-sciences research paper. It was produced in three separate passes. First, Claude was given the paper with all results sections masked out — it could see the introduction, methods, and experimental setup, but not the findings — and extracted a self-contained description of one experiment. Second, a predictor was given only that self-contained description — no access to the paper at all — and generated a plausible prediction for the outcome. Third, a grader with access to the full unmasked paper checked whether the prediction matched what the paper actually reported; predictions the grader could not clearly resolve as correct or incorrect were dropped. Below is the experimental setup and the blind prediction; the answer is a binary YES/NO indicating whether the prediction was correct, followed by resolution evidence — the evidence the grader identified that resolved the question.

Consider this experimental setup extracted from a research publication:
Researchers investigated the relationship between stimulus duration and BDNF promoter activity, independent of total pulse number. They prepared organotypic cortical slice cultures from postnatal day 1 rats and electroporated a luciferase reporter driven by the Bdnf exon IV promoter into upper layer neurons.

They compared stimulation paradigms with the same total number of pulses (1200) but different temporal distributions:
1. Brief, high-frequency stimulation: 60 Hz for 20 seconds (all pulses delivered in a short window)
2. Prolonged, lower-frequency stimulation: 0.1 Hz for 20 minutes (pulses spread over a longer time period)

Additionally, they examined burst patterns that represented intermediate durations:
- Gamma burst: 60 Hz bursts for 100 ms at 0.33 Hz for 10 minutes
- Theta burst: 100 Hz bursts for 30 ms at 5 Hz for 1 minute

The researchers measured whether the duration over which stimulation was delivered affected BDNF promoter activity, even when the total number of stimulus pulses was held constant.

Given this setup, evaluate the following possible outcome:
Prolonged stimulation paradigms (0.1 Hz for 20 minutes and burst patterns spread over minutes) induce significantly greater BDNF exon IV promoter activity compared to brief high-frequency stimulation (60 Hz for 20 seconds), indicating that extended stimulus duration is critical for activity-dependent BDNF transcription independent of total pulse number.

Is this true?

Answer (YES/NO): NO